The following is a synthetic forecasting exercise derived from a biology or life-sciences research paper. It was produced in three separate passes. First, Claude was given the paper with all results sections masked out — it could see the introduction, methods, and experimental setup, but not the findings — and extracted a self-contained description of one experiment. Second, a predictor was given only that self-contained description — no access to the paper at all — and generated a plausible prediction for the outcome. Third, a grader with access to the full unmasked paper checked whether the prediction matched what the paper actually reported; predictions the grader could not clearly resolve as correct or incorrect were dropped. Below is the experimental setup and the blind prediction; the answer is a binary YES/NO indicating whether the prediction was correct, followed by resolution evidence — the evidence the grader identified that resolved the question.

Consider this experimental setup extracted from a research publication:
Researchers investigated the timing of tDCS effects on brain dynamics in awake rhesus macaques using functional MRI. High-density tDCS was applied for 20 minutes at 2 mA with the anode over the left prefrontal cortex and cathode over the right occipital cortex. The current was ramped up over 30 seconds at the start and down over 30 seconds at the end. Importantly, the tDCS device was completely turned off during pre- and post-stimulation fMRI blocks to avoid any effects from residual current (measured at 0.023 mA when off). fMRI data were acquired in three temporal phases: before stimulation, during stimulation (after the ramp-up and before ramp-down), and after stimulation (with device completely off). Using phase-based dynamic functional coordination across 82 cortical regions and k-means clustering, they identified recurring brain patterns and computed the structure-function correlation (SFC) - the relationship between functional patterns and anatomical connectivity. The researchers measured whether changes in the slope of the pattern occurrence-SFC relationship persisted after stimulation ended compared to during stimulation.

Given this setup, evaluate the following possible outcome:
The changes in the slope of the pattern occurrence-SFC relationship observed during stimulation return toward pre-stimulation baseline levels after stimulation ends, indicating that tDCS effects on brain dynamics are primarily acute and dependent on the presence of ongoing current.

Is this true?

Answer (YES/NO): NO